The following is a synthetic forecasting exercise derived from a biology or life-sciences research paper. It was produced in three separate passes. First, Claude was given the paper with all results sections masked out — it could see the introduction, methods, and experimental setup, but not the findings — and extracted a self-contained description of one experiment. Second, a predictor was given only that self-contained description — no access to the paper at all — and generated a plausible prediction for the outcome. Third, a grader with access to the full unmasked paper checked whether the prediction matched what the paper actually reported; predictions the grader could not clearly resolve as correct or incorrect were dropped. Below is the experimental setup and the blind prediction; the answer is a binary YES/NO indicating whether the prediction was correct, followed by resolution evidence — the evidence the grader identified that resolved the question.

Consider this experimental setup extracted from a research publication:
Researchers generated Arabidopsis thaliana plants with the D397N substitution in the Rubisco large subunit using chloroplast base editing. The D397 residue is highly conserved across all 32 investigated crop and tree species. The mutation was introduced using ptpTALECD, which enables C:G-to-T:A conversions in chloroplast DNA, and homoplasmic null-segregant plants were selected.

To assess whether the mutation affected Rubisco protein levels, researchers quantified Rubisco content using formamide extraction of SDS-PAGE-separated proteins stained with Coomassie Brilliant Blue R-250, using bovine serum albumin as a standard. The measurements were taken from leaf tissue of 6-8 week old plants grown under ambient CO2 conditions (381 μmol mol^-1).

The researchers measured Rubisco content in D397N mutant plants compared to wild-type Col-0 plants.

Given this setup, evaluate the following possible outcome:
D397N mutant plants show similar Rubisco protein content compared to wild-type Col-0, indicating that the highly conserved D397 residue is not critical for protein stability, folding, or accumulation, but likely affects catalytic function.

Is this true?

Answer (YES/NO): YES